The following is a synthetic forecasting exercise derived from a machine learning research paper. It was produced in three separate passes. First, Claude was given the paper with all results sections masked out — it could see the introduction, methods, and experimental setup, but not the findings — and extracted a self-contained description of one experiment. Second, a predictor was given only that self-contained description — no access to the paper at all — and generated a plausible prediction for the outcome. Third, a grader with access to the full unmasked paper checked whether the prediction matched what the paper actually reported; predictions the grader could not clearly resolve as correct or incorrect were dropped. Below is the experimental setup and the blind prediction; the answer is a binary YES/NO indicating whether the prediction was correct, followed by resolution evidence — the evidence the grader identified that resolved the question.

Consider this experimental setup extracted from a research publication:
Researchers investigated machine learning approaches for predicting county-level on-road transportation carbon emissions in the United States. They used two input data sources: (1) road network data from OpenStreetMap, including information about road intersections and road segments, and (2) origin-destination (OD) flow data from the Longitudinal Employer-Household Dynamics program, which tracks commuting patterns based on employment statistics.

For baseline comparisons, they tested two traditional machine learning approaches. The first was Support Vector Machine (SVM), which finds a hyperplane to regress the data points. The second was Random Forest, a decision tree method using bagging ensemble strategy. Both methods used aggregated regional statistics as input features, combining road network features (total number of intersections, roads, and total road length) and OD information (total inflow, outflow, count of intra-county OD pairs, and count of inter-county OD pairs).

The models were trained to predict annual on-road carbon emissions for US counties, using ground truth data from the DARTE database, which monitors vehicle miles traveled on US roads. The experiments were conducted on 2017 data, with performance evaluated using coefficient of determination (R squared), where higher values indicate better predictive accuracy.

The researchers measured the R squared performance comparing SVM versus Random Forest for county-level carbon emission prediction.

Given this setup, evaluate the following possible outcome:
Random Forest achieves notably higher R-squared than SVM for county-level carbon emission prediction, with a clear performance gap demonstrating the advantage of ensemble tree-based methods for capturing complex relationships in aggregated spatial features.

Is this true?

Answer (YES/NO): YES